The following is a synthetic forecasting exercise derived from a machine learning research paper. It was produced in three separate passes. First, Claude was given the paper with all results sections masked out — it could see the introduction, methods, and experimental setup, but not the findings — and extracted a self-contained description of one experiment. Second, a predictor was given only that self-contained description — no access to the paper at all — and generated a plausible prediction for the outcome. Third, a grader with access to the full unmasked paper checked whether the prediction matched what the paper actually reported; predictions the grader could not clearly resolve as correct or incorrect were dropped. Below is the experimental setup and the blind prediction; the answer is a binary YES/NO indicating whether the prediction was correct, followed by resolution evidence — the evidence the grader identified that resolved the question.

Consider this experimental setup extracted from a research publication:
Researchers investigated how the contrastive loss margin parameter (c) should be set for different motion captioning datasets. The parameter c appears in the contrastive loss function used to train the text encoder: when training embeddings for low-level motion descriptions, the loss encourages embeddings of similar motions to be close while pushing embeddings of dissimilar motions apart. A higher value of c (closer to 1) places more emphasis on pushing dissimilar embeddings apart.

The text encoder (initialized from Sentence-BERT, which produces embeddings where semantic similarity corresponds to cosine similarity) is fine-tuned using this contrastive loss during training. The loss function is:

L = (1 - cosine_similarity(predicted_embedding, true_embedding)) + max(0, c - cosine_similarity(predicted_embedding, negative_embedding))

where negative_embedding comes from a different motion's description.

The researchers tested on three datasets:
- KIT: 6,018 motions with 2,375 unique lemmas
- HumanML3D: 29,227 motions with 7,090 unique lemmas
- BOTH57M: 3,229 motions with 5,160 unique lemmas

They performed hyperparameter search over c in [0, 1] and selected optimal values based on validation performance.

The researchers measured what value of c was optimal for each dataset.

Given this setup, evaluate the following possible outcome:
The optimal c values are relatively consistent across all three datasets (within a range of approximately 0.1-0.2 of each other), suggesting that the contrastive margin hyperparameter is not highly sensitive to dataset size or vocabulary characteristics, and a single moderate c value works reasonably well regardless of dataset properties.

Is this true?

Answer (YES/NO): NO